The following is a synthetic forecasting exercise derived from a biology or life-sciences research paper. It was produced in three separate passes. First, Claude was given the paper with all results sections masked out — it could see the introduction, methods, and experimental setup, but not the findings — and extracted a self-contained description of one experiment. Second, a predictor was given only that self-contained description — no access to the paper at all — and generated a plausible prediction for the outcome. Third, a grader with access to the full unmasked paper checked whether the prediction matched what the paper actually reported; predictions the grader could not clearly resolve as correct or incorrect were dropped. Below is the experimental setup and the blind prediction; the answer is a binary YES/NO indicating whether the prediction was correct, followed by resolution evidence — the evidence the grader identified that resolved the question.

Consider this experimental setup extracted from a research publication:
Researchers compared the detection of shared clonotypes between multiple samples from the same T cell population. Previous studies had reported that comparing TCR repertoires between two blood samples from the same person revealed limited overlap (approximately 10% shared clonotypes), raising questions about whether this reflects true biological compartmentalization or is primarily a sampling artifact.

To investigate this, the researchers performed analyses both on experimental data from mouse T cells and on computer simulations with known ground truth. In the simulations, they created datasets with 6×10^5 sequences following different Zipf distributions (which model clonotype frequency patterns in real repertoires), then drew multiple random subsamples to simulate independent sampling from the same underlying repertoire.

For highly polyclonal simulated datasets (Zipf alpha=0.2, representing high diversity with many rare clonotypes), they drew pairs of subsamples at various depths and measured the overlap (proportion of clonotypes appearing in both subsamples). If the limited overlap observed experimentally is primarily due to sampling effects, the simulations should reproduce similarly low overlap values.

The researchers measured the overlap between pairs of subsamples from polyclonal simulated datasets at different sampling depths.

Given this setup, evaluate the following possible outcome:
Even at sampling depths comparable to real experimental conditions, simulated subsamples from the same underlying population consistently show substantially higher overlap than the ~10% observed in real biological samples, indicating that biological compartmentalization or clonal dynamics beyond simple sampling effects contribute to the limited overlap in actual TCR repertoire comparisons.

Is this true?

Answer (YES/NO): NO